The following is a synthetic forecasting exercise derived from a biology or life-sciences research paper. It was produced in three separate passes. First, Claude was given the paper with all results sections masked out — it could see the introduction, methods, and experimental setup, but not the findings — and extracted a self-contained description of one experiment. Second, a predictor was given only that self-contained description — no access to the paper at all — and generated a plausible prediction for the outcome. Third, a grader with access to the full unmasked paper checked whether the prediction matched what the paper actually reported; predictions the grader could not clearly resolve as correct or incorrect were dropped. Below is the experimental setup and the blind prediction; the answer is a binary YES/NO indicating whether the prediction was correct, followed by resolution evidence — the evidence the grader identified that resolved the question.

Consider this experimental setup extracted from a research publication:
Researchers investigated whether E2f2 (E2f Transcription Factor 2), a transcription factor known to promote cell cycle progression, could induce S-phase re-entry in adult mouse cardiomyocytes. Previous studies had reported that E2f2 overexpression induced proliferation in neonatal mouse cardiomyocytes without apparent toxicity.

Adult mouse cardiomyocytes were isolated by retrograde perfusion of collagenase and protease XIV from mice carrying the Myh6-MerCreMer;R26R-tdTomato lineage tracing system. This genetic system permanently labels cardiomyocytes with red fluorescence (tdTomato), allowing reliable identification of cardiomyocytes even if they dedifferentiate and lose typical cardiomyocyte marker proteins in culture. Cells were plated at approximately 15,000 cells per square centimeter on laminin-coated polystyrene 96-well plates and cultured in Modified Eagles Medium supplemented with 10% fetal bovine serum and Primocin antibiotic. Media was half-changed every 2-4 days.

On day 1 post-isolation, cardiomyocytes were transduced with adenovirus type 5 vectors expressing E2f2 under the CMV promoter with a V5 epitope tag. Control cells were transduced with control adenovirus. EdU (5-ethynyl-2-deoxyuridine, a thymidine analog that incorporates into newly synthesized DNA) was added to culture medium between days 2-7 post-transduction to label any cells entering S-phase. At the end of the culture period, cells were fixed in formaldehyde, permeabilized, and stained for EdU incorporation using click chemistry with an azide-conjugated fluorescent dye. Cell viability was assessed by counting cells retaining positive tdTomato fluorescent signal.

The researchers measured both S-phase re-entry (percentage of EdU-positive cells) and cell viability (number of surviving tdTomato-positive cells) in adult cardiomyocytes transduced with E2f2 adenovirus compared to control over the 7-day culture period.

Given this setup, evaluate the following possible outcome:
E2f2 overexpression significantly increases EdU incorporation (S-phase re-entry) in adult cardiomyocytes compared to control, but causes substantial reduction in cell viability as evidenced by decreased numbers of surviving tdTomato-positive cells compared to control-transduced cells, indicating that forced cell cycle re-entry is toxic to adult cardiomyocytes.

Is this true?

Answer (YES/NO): YES